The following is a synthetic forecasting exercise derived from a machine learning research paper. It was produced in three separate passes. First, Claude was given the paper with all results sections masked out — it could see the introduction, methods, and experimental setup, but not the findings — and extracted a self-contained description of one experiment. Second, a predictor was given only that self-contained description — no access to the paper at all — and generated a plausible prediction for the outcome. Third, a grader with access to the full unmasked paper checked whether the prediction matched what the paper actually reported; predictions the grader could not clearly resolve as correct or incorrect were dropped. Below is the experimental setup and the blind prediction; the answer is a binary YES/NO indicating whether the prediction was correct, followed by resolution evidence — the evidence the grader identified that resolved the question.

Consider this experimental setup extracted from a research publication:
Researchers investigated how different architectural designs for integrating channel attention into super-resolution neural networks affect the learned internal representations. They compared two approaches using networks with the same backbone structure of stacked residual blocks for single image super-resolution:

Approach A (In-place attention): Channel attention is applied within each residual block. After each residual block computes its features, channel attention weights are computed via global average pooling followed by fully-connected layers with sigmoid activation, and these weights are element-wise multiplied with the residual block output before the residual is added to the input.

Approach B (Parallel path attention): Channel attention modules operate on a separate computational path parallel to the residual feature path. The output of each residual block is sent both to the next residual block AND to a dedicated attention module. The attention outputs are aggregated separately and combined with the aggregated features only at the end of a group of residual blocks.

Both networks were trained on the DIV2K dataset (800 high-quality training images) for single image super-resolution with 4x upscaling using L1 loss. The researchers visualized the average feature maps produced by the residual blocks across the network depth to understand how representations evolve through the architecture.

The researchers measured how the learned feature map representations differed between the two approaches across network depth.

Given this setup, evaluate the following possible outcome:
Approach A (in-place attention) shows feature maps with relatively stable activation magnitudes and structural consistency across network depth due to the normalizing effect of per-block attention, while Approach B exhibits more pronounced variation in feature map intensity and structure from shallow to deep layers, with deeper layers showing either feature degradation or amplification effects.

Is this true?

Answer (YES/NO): NO